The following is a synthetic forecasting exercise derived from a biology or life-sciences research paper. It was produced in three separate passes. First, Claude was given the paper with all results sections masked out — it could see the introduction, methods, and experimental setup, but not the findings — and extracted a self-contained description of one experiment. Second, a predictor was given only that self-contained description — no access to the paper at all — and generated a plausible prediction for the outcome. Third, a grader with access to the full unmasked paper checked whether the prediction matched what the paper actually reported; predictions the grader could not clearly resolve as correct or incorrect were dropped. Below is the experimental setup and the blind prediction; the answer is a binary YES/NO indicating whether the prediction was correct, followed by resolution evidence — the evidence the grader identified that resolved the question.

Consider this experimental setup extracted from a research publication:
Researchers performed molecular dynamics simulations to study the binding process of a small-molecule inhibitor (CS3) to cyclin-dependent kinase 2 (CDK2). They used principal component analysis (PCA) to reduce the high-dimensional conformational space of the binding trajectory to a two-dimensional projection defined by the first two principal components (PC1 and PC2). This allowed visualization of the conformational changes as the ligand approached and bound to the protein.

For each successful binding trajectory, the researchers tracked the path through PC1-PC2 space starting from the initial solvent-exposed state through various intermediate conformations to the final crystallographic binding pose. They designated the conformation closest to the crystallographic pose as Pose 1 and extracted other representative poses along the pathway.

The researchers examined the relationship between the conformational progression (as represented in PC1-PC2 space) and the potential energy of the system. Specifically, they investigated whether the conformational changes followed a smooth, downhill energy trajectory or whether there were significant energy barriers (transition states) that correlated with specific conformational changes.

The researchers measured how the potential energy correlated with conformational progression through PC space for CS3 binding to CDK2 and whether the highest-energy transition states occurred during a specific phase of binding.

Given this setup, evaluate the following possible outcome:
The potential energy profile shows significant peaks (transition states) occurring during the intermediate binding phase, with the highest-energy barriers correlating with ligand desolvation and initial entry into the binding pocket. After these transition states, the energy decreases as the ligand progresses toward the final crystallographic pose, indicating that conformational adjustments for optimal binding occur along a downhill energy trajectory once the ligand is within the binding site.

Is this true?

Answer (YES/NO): YES